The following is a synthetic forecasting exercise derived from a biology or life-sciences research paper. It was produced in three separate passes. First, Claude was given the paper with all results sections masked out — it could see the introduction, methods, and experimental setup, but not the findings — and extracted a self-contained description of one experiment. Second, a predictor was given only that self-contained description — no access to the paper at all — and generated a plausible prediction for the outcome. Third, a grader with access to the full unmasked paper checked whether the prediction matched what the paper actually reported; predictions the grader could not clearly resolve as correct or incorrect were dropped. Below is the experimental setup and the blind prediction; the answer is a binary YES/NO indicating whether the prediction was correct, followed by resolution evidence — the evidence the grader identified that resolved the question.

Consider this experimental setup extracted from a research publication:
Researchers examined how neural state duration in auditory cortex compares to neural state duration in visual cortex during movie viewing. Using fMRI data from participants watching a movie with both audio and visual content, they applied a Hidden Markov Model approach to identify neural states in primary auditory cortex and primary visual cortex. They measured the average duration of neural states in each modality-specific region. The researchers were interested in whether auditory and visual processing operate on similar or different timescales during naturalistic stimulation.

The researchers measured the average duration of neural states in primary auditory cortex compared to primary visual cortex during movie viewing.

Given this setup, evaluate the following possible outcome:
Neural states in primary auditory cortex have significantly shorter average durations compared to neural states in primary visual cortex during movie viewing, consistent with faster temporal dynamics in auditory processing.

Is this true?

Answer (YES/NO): NO